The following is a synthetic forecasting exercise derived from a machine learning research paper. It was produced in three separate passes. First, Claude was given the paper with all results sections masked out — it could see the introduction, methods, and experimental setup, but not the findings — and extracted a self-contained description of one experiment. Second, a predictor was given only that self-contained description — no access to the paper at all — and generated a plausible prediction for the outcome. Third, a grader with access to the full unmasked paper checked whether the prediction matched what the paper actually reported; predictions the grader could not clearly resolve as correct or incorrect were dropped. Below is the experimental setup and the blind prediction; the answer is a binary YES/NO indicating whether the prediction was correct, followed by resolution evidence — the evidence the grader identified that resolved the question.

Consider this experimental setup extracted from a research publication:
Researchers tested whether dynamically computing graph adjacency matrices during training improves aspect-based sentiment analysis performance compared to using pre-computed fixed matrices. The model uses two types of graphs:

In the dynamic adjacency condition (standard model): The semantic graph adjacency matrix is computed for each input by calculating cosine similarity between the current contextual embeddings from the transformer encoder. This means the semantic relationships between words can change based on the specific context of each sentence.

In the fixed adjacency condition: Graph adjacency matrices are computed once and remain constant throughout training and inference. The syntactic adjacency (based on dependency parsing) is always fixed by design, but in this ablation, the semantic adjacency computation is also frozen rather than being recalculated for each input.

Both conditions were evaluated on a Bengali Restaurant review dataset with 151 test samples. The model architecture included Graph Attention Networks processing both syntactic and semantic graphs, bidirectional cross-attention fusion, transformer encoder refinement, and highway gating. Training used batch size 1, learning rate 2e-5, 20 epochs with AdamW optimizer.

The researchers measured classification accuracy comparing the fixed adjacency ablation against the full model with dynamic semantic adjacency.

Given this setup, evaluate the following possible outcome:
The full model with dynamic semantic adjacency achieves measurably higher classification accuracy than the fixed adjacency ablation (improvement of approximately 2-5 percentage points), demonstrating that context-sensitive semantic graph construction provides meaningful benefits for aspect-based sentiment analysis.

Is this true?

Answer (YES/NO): NO